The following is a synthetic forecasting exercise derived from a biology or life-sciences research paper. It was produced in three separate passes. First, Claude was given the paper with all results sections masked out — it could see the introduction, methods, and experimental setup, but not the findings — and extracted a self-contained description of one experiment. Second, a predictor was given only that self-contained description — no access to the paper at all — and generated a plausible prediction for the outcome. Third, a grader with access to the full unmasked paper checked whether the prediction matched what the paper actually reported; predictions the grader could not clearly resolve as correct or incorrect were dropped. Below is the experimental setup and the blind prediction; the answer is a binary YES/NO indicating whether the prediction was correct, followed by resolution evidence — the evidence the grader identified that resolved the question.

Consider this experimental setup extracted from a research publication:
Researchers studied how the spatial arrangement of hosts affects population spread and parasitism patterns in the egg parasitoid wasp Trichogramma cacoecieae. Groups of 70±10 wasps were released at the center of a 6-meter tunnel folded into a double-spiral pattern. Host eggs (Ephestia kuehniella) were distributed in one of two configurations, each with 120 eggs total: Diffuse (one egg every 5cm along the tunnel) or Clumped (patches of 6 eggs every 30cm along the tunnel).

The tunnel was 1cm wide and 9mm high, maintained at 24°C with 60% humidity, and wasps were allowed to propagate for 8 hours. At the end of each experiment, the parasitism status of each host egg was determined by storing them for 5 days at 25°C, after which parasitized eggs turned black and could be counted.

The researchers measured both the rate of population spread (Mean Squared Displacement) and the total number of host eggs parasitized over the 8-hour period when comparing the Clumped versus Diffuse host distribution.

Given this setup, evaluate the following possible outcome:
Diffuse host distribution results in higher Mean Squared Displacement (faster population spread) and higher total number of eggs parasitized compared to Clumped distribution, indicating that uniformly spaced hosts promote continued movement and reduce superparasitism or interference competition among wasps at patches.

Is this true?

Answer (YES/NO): NO